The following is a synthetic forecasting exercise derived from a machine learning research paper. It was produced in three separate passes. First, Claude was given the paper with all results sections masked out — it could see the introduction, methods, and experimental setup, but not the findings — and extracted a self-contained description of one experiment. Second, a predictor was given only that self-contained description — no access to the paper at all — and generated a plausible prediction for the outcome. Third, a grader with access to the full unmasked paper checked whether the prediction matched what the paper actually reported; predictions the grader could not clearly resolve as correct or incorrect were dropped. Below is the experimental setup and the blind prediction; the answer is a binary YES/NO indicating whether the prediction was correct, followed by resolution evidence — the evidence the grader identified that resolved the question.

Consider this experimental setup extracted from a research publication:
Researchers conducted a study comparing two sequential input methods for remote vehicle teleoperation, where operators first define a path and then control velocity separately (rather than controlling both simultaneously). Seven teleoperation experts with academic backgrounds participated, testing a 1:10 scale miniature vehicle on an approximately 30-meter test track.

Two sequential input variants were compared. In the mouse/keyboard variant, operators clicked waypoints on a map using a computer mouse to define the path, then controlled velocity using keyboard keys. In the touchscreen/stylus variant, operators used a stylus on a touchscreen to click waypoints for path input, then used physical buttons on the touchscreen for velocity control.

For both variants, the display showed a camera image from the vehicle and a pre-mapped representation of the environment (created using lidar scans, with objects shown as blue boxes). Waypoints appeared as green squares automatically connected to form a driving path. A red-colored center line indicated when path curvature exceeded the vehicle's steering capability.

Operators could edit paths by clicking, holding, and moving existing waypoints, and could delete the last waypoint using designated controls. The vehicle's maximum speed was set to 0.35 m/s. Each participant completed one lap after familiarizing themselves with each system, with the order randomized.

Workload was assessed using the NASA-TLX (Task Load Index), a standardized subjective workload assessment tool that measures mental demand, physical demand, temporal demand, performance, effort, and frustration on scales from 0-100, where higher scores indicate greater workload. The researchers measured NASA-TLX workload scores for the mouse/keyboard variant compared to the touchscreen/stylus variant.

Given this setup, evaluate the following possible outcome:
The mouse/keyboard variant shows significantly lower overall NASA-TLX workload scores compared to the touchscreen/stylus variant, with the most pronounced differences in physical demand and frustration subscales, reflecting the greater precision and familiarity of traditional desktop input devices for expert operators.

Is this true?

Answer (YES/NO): NO